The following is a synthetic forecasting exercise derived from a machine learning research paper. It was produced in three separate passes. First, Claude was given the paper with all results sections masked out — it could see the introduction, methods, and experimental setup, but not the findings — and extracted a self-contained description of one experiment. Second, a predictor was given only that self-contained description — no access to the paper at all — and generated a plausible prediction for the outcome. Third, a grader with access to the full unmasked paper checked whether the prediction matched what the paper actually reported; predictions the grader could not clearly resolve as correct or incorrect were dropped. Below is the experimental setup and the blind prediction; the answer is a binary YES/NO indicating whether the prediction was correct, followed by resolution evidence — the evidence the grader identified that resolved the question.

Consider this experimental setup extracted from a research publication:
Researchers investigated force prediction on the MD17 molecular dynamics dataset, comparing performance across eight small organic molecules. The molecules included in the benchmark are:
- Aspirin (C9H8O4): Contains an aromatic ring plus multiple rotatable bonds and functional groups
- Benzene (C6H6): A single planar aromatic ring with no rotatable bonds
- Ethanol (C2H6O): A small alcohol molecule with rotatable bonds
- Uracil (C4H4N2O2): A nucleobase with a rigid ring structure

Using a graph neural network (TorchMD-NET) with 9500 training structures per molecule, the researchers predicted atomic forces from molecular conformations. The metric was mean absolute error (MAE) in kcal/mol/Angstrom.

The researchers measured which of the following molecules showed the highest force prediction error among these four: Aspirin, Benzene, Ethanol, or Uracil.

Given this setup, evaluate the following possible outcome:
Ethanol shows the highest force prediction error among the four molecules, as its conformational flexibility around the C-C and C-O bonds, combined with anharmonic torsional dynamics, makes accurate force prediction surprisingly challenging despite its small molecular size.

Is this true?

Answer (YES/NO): NO